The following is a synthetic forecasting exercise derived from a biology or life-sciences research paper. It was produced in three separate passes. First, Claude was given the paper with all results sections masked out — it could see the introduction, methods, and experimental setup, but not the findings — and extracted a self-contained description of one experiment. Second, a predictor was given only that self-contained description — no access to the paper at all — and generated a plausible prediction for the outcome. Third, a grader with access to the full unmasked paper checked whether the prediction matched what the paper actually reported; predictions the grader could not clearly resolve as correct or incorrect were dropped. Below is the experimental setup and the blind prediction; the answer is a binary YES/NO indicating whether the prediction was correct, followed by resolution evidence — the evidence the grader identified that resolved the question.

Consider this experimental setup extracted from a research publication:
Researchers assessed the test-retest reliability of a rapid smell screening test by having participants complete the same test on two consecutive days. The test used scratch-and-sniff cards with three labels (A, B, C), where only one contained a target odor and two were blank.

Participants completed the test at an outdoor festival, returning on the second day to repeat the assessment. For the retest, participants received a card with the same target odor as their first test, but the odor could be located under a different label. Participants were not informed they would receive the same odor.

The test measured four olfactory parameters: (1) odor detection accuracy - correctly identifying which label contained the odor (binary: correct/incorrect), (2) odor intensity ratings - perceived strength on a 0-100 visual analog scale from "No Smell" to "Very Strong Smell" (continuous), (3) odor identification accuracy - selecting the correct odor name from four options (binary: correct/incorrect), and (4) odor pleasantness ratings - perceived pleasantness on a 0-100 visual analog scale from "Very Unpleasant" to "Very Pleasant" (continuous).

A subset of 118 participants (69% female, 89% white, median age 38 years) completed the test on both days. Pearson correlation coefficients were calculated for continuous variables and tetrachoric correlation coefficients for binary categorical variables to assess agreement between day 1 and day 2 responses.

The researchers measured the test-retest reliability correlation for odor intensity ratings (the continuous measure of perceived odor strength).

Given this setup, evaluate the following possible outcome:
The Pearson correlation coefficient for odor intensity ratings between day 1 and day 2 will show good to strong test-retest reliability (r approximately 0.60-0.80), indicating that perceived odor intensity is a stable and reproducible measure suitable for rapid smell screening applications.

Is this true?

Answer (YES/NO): NO